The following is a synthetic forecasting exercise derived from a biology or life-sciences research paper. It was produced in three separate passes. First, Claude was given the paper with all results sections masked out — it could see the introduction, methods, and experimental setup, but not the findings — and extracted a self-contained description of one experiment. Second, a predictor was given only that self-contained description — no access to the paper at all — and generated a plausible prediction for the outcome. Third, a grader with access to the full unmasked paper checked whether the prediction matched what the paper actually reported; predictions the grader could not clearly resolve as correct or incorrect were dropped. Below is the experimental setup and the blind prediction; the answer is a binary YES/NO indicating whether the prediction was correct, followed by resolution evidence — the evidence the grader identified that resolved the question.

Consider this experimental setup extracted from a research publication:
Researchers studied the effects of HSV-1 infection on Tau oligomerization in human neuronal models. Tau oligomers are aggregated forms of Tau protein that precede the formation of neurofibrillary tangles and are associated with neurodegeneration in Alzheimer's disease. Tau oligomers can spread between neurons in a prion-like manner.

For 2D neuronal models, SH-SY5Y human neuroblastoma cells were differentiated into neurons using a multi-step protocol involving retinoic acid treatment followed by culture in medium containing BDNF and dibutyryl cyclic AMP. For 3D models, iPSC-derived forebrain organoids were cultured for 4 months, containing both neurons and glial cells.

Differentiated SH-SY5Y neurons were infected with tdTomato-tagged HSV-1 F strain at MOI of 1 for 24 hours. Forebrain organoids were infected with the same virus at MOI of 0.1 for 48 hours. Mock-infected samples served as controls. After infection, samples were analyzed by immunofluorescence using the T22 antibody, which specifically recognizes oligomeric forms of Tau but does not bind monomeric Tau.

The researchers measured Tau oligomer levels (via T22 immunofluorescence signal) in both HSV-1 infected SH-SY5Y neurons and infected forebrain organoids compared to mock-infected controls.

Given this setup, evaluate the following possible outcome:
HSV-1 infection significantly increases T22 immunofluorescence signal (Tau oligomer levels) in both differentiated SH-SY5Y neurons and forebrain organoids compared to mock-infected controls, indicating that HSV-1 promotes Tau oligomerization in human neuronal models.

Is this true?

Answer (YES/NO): NO